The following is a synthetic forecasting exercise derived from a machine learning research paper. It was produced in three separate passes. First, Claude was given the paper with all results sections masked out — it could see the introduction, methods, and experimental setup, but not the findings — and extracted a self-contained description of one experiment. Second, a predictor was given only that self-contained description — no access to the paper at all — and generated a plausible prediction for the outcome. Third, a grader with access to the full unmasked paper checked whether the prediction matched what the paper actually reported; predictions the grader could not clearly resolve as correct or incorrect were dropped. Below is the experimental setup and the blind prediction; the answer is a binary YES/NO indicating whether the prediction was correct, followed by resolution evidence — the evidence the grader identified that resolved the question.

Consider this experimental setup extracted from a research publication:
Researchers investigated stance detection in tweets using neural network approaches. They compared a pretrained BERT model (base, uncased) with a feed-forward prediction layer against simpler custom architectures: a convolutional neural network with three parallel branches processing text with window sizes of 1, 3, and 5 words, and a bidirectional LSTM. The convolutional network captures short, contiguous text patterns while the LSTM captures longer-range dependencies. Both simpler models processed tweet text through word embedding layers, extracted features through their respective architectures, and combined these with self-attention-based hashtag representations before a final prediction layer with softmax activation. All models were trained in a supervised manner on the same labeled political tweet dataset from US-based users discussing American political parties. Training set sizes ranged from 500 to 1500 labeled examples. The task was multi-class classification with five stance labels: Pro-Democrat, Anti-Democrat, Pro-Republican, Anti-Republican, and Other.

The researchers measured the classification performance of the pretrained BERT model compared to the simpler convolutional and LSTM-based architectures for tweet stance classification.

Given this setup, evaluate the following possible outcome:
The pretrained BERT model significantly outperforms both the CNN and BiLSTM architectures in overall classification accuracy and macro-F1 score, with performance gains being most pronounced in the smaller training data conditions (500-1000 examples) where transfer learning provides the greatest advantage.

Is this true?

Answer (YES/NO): NO